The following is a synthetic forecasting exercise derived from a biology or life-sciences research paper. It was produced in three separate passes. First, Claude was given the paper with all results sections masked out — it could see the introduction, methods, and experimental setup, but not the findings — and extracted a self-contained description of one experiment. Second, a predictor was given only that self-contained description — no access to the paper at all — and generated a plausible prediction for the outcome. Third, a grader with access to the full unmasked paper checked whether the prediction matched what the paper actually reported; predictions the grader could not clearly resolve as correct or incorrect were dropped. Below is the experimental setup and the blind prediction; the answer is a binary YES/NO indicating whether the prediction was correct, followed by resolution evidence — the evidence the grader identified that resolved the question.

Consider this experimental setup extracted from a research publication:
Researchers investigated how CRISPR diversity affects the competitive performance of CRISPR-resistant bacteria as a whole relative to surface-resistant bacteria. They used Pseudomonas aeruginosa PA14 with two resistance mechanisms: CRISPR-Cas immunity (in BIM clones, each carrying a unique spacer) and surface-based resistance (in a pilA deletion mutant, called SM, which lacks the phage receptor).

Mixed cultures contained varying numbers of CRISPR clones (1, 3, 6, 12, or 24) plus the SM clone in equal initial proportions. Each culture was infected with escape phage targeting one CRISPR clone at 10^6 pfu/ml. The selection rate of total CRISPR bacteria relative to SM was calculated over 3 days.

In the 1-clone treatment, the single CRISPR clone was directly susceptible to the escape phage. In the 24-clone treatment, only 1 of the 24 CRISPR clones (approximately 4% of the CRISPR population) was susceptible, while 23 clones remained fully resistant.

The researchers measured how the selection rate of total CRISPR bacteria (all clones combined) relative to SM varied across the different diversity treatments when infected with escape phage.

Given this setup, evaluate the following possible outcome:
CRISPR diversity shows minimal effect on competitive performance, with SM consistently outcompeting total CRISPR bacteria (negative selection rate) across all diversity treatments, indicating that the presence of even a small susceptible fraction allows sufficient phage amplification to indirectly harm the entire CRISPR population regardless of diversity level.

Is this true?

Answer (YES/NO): NO